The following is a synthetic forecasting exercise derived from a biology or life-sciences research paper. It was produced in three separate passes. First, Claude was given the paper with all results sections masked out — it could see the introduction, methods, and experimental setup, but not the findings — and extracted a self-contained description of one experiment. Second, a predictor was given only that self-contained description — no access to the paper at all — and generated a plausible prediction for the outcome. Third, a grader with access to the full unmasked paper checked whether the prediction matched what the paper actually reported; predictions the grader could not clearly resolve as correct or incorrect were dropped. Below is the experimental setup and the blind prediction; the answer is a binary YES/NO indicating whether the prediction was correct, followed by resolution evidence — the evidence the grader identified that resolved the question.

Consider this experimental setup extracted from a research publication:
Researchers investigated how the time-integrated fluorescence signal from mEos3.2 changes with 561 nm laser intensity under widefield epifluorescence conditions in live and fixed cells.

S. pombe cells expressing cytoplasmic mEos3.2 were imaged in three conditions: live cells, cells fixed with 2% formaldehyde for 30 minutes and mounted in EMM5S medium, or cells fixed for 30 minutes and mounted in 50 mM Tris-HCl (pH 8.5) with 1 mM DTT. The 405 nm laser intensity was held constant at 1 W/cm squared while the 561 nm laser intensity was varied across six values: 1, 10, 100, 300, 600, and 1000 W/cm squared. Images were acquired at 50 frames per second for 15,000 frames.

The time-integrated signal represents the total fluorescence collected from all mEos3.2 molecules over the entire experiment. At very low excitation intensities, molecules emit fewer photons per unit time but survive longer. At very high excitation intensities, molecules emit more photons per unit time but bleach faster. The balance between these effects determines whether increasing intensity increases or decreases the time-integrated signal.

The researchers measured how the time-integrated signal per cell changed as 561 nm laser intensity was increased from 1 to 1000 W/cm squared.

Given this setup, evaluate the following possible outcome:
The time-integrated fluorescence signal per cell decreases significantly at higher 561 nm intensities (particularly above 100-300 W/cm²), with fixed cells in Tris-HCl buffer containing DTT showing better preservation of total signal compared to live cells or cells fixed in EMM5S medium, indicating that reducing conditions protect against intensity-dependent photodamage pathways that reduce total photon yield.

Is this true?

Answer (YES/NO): NO